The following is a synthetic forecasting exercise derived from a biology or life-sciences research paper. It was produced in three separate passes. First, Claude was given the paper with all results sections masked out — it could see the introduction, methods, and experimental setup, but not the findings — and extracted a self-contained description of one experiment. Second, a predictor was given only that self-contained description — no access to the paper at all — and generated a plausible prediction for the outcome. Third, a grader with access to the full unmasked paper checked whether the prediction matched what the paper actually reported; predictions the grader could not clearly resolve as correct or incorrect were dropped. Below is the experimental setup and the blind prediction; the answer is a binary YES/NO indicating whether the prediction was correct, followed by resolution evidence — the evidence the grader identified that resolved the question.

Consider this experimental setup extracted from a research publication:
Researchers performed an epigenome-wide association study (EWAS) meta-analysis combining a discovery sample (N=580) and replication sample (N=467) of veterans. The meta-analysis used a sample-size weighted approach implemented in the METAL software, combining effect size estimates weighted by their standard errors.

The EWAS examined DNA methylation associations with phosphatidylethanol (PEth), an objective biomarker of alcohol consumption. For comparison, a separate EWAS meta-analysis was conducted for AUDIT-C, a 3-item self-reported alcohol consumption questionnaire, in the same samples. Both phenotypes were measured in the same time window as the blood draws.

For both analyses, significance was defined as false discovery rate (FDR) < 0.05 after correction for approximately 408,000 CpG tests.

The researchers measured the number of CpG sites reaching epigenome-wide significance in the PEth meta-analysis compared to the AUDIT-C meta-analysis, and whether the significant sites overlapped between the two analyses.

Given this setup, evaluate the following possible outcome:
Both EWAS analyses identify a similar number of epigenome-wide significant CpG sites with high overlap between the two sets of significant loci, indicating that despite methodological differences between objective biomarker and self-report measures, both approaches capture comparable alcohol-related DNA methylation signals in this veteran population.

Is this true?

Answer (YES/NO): NO